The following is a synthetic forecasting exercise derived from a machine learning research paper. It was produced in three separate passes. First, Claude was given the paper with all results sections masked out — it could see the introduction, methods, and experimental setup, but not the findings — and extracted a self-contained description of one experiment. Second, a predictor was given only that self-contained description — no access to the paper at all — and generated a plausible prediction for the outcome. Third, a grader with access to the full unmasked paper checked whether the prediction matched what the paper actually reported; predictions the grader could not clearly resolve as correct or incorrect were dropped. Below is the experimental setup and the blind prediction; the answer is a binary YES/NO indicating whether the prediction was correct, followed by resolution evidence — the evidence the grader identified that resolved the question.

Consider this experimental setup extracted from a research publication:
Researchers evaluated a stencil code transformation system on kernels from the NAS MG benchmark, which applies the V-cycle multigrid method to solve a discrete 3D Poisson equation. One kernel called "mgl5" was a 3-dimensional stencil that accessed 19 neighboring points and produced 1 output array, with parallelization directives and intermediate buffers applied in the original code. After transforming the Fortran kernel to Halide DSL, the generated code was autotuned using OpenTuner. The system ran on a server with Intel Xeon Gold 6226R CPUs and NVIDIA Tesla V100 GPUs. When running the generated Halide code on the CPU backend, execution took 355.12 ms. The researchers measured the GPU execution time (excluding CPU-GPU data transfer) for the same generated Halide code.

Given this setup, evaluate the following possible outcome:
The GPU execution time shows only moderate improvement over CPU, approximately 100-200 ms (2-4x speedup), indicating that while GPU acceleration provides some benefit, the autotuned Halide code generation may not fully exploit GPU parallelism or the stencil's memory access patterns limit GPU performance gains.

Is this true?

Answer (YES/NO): YES